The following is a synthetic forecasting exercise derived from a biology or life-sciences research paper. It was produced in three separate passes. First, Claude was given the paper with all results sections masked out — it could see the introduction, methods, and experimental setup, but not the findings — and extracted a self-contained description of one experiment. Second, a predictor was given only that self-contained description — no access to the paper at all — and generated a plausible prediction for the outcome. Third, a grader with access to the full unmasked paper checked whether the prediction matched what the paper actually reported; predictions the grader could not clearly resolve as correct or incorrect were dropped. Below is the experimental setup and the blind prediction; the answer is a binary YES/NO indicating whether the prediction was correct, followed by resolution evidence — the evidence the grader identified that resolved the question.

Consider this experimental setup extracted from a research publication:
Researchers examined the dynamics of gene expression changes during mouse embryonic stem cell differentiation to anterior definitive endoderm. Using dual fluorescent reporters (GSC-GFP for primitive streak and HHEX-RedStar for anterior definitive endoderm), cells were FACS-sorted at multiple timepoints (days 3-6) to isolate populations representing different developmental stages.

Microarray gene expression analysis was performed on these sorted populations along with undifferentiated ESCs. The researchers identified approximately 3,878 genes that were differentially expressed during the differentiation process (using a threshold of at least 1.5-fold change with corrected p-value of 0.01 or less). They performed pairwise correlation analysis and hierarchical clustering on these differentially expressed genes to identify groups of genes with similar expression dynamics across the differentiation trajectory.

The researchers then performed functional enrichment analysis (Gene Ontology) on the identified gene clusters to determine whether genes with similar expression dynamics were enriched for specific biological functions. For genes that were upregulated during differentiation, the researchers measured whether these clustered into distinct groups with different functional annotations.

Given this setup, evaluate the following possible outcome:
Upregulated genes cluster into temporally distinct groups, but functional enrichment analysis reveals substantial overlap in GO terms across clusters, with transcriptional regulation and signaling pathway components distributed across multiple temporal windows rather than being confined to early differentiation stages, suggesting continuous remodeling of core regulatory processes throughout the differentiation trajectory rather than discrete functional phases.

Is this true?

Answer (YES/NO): NO